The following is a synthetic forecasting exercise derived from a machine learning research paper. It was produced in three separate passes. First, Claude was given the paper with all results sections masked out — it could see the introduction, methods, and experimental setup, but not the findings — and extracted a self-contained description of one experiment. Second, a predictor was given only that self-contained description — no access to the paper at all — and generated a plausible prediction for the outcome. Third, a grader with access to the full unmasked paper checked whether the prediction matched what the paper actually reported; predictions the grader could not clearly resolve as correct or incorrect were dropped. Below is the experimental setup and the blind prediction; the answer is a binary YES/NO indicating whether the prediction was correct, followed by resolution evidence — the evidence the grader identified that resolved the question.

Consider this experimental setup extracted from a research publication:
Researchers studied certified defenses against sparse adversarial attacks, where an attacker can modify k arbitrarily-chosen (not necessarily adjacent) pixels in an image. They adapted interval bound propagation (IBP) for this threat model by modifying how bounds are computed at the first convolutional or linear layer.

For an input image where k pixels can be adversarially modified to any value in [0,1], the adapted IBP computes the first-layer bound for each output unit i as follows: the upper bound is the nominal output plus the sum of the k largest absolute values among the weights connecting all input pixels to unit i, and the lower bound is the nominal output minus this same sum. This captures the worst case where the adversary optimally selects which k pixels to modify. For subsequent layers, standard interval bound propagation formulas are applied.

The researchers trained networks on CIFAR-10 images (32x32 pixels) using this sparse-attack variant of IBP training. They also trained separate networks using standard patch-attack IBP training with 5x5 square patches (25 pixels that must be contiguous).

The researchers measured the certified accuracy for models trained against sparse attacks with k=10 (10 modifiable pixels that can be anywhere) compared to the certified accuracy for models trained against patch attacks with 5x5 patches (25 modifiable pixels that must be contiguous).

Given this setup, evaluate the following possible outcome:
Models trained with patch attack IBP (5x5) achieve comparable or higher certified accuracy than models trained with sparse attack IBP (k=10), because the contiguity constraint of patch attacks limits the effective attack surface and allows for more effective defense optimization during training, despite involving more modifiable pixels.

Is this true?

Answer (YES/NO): NO